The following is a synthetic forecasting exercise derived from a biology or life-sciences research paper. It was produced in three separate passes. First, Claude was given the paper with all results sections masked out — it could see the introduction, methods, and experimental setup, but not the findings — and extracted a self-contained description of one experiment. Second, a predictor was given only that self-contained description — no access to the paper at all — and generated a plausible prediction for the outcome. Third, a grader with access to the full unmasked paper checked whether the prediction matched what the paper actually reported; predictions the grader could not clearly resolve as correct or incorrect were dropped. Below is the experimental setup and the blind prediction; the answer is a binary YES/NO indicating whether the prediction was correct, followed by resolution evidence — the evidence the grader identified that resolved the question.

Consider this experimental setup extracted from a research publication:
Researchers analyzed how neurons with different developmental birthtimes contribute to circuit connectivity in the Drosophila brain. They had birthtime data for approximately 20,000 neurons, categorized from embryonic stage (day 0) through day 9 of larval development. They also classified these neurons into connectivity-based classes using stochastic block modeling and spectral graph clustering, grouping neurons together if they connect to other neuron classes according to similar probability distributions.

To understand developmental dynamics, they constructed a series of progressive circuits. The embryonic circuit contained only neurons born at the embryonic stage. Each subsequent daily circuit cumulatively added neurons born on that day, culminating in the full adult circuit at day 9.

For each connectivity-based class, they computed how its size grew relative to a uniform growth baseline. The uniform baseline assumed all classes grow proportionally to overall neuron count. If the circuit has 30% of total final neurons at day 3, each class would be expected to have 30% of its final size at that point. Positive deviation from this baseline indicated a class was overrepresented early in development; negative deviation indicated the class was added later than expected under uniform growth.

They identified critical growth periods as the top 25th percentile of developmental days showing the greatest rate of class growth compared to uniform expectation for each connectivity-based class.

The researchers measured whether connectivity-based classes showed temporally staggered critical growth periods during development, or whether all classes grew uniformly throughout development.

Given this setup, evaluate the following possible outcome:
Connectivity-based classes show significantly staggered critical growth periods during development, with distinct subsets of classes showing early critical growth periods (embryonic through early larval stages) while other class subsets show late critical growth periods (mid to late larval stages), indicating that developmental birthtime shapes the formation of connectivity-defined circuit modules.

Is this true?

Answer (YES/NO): YES